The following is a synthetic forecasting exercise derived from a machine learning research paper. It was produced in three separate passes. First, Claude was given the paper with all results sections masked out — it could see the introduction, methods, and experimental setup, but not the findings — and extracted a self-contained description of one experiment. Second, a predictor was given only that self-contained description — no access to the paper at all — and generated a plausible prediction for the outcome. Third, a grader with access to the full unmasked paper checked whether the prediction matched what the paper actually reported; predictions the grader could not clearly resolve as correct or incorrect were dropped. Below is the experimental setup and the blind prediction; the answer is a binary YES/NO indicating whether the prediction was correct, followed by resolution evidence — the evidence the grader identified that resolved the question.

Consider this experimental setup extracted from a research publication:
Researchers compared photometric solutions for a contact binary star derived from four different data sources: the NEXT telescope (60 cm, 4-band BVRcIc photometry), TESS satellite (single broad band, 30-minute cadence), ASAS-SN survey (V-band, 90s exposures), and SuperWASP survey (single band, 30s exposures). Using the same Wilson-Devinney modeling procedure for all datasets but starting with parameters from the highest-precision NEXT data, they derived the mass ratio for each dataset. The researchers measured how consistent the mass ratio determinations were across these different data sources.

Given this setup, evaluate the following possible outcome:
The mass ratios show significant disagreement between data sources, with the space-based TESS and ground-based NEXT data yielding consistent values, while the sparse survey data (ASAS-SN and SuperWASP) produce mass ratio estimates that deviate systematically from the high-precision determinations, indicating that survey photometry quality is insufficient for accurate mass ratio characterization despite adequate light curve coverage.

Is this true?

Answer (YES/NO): NO